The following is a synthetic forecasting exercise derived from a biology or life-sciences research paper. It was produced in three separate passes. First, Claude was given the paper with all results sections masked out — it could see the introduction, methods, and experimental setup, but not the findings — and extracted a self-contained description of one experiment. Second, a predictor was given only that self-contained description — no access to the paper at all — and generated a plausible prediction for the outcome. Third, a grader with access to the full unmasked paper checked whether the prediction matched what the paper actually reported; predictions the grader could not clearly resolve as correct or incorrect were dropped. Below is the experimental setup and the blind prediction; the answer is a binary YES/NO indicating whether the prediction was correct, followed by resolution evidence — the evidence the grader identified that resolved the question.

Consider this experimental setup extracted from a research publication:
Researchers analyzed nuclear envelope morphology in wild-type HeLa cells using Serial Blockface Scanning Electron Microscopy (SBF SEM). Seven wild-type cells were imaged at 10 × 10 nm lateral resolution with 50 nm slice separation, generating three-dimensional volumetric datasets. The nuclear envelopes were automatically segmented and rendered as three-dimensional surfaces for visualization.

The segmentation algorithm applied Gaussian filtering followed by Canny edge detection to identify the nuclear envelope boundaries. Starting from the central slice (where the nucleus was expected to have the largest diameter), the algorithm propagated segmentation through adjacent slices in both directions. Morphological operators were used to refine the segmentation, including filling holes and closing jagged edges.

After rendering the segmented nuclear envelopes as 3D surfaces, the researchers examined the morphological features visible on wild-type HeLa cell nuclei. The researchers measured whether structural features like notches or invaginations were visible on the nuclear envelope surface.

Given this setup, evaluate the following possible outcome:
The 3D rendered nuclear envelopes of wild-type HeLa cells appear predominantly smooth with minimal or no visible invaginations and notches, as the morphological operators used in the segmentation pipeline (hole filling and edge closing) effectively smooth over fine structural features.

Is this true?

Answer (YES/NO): NO